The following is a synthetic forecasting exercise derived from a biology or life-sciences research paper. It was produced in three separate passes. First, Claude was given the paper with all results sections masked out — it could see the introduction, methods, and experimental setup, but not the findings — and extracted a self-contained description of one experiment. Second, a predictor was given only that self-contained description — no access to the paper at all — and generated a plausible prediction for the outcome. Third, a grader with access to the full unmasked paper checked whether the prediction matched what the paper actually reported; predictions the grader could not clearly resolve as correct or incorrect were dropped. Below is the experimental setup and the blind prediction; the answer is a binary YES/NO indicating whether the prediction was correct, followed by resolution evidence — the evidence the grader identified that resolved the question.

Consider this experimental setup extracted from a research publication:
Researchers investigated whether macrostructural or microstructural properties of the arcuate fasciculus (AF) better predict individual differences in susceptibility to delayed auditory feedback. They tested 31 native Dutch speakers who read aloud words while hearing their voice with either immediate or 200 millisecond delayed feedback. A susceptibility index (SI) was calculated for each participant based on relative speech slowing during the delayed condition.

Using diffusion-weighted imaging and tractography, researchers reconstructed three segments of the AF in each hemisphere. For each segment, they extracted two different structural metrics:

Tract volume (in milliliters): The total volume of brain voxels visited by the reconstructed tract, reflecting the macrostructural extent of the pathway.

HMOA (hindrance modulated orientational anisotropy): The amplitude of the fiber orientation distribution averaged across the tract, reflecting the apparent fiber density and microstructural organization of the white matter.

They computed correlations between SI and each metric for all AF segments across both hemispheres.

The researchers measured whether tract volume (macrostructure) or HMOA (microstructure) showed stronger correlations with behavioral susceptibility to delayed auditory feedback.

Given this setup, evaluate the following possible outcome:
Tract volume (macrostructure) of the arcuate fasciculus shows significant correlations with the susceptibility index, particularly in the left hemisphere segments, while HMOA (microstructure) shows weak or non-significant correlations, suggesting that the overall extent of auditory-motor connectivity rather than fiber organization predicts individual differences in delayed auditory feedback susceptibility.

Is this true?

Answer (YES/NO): NO